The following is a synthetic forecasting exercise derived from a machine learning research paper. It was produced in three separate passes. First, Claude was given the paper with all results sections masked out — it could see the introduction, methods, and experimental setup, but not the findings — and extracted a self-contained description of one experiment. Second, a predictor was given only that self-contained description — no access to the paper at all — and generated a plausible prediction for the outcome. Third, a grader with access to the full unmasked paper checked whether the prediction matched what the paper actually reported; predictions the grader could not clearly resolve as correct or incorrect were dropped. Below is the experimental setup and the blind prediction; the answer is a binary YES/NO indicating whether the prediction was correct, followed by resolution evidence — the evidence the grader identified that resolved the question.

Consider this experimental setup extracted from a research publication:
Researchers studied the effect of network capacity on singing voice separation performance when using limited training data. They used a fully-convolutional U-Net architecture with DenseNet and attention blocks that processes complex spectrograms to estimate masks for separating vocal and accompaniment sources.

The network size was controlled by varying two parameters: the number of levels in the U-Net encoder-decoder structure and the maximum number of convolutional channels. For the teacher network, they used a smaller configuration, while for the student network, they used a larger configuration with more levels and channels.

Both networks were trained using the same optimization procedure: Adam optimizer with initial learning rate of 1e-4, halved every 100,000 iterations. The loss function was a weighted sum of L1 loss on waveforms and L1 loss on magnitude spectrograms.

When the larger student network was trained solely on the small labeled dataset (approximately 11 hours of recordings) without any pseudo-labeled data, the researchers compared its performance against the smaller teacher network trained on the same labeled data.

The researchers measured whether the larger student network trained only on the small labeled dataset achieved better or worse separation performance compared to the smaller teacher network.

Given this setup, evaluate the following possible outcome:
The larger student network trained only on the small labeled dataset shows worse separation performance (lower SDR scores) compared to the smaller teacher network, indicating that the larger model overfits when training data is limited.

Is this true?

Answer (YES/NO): YES